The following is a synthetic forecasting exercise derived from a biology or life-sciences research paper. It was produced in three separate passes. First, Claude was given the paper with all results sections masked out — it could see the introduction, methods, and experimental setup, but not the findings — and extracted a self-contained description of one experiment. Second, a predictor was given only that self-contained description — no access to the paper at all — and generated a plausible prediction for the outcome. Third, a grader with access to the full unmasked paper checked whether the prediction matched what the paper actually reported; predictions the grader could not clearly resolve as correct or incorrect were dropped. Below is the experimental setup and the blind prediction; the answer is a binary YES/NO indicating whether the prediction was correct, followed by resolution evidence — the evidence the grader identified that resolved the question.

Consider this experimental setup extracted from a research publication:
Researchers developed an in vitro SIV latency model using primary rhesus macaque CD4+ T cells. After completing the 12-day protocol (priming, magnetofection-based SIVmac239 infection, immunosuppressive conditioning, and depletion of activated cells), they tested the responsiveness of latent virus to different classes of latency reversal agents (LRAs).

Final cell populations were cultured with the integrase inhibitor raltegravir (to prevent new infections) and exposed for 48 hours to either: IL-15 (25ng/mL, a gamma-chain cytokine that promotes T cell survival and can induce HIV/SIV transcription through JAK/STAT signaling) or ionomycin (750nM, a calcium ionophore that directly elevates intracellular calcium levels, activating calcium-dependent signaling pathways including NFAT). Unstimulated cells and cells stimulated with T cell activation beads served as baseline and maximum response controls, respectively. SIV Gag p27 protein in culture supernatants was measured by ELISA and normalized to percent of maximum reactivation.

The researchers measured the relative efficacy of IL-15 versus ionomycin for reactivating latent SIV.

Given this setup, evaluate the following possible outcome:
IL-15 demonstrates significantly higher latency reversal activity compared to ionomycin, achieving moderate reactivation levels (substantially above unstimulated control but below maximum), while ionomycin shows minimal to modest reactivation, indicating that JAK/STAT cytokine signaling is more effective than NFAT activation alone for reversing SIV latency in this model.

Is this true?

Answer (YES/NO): NO